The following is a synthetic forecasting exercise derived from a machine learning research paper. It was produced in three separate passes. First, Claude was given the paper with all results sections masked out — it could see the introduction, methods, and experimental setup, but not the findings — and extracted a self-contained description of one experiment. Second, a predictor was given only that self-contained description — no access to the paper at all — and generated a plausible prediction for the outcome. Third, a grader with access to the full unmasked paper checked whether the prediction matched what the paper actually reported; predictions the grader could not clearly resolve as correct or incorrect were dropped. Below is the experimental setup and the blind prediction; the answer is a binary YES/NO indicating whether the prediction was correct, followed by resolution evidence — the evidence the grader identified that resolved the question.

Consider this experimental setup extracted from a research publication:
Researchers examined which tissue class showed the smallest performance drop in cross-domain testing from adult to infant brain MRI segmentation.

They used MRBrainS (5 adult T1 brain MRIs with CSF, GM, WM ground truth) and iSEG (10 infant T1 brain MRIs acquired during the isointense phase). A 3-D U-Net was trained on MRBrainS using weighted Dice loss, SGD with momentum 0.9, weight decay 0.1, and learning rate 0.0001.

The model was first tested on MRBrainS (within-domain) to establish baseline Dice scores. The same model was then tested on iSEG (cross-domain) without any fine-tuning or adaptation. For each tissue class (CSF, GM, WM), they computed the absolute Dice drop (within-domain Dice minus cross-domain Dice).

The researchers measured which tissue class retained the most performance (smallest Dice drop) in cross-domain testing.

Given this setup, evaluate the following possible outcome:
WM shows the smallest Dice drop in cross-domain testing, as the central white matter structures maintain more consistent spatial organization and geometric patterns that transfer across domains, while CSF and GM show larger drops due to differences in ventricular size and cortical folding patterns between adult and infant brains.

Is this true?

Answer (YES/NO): YES